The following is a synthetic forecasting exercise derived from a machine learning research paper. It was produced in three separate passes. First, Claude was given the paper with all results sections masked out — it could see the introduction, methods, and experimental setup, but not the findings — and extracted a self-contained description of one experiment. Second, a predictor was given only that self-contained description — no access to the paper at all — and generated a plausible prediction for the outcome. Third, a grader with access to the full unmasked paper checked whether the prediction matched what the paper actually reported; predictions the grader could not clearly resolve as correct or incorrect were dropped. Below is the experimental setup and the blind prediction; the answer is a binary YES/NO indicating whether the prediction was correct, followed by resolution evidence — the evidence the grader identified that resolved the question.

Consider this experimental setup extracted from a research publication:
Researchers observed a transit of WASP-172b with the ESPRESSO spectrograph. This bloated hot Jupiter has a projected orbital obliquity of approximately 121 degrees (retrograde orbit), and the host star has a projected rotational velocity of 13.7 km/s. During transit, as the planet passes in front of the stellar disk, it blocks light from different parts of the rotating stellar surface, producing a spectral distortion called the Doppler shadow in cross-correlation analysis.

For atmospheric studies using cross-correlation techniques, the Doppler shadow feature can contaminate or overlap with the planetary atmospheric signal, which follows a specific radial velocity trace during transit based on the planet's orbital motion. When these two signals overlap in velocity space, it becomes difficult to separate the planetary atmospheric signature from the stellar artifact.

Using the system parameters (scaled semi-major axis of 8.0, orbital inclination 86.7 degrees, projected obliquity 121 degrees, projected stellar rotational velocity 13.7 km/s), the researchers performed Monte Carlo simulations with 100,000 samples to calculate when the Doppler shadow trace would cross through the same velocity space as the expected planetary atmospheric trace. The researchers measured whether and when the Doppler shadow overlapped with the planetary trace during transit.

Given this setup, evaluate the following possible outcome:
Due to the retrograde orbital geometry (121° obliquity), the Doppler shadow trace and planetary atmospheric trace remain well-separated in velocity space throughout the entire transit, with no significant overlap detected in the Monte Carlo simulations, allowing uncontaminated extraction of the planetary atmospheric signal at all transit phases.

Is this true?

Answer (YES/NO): NO